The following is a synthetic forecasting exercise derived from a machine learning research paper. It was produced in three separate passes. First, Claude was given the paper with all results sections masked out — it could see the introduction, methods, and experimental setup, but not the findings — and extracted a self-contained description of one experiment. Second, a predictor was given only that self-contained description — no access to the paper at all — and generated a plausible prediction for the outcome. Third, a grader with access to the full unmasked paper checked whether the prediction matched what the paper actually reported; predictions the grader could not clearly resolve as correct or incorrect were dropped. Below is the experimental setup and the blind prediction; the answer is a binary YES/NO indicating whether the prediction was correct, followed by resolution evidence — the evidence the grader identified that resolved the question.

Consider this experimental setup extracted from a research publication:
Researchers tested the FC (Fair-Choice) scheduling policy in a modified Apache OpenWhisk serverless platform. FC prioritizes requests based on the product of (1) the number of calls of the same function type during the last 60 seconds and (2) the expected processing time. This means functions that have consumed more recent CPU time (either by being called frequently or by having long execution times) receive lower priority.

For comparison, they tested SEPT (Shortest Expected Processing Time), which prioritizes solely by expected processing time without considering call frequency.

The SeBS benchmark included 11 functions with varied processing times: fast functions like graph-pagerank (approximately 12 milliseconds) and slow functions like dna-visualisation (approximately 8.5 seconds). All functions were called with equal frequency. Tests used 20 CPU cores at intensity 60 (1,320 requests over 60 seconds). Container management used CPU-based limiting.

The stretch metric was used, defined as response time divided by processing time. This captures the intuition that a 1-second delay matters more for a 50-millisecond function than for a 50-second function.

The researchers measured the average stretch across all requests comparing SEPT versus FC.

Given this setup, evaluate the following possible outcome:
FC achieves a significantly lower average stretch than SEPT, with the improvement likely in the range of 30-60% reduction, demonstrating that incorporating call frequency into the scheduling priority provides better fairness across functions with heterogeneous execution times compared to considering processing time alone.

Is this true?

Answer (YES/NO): NO